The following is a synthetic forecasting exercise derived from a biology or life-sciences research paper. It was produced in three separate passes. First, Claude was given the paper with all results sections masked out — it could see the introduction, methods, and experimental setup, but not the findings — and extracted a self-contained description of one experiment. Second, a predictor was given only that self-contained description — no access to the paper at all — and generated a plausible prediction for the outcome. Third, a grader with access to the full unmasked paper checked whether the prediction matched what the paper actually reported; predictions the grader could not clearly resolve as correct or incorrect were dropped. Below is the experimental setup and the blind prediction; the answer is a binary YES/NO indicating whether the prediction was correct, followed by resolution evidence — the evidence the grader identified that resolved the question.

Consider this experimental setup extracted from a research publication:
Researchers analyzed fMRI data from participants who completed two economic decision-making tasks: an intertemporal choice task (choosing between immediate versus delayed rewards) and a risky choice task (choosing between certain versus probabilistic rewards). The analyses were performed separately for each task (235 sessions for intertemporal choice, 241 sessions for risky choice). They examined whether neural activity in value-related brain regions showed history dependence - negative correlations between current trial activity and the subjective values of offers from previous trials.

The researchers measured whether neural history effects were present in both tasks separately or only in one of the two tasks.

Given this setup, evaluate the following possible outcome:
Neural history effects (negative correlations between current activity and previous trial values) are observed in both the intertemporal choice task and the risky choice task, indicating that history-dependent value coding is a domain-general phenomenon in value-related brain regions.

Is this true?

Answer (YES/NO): YES